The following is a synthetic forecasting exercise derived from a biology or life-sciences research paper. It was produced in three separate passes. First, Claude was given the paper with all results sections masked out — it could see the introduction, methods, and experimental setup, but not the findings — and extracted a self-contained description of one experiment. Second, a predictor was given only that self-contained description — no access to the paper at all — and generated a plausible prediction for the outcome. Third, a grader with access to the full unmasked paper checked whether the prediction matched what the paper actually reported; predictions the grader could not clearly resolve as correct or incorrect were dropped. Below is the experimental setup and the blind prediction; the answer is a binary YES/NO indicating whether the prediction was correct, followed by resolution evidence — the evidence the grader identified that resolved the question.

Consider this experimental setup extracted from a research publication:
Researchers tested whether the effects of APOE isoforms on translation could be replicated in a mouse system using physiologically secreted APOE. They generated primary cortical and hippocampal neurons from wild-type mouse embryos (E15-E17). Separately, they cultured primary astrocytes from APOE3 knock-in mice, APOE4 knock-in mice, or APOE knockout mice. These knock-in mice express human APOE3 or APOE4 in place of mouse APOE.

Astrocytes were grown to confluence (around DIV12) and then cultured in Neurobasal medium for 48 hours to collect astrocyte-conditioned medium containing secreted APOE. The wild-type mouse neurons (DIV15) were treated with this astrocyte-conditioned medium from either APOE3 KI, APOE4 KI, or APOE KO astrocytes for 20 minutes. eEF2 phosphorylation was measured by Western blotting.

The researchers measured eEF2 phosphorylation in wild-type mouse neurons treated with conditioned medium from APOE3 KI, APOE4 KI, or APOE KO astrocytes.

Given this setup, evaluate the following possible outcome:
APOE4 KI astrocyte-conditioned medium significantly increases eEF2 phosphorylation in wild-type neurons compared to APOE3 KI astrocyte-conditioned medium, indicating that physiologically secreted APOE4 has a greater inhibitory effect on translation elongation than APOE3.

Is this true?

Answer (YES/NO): YES